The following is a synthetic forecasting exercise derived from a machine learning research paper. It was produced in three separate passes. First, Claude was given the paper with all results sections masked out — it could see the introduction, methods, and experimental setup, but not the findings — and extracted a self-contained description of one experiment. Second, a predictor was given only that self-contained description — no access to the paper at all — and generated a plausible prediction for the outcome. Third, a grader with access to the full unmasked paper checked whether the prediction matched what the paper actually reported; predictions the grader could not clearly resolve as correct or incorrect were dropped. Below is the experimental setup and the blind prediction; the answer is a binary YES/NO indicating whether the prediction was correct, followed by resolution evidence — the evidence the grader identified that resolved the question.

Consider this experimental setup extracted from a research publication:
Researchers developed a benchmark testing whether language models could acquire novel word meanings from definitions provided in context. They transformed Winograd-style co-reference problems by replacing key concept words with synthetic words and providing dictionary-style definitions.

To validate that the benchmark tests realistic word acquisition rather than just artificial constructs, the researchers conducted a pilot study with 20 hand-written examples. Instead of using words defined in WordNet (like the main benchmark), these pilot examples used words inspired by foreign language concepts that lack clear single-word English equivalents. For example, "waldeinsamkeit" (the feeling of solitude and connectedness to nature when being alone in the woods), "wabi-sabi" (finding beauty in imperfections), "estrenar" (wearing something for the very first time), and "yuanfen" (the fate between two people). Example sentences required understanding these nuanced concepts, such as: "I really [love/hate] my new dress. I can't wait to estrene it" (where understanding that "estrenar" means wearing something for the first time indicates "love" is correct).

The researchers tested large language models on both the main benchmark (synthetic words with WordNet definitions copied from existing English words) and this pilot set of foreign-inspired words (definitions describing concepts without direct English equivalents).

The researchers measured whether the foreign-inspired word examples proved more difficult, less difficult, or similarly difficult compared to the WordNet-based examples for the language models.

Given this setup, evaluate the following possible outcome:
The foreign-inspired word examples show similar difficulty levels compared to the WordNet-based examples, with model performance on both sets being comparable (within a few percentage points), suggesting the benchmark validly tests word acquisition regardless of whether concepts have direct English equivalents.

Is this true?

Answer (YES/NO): YES